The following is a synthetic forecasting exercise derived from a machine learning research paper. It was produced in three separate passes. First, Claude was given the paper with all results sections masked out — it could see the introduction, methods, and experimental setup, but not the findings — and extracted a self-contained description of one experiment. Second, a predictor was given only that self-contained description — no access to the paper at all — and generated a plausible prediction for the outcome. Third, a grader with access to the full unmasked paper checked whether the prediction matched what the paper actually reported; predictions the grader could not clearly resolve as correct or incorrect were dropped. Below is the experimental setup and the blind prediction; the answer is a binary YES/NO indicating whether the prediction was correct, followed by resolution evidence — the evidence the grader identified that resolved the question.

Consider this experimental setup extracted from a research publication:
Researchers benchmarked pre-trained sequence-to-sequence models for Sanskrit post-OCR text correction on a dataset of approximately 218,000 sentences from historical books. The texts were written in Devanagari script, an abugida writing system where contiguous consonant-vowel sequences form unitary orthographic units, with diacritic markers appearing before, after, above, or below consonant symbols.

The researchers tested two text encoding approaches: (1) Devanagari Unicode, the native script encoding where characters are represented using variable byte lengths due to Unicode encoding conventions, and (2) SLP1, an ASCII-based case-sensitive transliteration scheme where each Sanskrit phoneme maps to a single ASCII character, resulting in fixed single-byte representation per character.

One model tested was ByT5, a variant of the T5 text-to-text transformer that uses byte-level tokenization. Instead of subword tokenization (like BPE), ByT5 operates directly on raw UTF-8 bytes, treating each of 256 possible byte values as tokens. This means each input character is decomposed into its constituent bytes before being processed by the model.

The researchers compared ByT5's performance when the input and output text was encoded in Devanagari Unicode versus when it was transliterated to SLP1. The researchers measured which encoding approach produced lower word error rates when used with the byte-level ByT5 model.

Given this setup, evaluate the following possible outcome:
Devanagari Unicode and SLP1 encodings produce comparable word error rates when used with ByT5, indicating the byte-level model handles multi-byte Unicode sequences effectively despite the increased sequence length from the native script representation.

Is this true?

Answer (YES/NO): NO